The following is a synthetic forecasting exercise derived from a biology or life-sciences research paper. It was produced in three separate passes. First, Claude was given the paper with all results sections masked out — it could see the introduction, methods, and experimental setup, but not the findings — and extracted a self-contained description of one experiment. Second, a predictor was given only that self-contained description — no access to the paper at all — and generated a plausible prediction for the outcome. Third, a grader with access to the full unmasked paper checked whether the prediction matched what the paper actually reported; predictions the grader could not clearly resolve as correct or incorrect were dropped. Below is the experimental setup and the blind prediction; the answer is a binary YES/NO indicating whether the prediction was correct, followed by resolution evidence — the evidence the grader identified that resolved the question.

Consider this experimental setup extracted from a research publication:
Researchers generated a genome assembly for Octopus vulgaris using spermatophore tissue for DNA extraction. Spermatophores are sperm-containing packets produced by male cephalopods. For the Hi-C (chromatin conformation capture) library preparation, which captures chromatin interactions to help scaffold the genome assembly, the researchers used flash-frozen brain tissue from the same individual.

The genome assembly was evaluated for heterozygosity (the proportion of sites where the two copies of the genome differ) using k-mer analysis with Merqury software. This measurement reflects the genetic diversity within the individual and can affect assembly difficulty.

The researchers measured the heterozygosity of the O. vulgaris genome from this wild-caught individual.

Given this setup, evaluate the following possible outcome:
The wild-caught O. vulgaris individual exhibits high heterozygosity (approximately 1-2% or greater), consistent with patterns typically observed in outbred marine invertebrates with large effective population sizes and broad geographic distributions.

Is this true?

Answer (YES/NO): YES